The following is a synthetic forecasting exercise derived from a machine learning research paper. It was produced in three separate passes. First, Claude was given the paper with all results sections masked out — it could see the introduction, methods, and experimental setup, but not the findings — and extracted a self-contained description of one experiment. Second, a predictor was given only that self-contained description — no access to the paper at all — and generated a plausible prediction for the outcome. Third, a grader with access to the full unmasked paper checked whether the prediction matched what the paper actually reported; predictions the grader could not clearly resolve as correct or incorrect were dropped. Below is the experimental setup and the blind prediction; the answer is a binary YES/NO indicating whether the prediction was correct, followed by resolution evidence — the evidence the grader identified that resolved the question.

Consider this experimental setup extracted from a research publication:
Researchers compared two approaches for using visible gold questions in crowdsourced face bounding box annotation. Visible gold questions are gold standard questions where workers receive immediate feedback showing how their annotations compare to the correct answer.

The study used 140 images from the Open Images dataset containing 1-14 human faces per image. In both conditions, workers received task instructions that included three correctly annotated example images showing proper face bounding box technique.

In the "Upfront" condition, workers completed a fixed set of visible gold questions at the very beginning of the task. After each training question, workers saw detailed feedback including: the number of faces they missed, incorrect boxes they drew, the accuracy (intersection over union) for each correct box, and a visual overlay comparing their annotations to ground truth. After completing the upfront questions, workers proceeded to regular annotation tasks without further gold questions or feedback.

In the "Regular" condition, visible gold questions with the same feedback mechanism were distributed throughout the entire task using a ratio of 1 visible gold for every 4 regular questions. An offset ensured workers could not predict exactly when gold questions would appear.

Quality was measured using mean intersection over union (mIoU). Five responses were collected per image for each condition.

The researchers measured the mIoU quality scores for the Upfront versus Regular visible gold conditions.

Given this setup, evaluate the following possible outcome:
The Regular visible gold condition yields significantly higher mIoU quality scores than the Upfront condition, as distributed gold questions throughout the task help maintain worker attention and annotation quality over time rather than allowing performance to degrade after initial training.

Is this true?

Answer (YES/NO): NO